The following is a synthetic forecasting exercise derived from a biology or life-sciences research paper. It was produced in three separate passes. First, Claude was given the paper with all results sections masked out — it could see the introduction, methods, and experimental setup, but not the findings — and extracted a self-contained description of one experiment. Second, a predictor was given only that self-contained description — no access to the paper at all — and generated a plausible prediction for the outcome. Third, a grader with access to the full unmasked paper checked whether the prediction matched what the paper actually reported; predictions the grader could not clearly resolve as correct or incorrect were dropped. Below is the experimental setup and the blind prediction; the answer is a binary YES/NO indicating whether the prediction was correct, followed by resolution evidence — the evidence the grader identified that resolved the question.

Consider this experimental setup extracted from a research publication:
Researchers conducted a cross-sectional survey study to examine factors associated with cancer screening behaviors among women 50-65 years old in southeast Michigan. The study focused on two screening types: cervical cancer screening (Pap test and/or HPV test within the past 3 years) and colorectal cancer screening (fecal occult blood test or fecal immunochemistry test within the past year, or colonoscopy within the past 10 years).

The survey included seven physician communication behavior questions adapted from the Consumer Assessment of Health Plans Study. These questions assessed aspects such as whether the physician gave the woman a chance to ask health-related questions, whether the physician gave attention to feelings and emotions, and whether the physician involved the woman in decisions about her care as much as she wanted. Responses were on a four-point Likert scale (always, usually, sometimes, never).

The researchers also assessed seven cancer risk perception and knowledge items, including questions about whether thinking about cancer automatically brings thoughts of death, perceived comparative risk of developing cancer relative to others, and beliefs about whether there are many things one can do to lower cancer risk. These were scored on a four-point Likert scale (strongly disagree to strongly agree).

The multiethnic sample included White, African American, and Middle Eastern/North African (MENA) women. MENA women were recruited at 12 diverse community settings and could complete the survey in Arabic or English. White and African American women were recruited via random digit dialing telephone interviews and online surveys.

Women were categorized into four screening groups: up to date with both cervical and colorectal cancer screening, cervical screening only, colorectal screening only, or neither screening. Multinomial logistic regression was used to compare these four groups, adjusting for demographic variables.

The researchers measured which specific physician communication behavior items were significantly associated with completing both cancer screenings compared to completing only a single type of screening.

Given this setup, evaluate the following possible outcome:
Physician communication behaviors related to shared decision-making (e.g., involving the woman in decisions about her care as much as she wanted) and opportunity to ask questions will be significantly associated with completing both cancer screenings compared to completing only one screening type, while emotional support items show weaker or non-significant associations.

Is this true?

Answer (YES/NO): NO